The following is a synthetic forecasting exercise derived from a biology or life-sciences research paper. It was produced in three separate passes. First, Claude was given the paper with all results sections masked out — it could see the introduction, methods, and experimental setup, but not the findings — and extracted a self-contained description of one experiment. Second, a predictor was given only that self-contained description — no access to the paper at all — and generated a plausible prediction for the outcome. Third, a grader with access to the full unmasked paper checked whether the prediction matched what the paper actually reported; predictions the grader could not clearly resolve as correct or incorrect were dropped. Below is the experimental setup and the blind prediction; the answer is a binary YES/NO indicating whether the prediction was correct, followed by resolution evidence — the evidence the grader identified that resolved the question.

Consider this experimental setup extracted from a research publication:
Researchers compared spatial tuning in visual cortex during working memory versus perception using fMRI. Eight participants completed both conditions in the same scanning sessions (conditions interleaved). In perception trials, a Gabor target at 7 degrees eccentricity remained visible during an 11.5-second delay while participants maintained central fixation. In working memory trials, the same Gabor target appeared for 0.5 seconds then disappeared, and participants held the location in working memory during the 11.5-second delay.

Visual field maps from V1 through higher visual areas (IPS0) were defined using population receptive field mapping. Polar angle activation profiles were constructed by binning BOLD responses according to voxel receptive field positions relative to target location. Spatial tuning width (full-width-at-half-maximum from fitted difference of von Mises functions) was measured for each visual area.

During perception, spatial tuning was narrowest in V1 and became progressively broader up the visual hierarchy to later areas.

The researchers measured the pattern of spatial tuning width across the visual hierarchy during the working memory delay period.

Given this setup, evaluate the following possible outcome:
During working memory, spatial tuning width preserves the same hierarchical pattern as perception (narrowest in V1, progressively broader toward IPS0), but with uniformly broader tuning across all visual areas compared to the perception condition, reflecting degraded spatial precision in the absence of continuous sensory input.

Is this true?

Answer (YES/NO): NO